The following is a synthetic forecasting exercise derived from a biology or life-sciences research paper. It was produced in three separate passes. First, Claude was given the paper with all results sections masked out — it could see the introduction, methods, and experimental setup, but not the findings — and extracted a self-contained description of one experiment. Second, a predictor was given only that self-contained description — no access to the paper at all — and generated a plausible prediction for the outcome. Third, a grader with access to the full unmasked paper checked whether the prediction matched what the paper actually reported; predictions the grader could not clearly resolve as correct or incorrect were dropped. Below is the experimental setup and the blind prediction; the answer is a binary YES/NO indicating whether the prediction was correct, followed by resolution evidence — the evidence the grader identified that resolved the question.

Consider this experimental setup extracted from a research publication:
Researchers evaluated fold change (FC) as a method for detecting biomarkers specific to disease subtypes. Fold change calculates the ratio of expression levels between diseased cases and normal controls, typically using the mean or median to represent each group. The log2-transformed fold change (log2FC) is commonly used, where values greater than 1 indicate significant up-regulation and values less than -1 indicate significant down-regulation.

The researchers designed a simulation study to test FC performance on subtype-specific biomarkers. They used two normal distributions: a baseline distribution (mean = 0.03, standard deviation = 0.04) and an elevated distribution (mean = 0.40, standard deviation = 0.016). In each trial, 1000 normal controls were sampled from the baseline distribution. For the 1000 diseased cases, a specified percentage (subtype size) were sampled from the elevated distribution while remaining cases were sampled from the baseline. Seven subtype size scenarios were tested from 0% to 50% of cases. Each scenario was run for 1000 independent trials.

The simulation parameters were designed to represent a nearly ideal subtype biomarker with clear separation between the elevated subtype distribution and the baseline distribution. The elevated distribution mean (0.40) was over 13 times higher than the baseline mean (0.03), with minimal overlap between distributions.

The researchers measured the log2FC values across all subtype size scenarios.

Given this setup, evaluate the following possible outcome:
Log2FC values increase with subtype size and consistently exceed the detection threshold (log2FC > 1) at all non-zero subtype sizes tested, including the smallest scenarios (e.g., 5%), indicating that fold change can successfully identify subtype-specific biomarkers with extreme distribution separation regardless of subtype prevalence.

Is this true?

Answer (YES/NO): NO